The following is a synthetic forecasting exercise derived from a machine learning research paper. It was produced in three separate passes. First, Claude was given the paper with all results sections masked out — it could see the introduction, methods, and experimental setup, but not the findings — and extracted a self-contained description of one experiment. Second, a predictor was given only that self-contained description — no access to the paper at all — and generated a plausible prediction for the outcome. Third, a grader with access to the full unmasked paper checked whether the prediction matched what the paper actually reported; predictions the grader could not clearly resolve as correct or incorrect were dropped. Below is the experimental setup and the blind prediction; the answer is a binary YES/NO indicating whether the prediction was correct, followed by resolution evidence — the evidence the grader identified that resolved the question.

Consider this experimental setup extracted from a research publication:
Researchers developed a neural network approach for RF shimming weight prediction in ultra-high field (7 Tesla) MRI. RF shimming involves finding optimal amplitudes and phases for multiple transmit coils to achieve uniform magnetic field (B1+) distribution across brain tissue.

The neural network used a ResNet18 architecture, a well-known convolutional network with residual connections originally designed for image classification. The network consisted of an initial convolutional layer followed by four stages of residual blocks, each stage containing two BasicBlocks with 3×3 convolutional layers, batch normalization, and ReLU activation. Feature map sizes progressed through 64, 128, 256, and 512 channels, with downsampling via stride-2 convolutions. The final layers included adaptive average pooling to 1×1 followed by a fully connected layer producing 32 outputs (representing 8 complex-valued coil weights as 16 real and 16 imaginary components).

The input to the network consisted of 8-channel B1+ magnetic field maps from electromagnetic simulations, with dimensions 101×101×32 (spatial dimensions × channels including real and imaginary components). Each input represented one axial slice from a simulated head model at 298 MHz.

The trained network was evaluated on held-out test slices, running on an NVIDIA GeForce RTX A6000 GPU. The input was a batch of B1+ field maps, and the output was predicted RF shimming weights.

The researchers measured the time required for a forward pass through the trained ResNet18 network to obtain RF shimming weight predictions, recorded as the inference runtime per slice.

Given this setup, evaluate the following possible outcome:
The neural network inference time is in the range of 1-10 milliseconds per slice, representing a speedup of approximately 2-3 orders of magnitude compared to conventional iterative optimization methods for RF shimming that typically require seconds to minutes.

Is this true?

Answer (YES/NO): YES